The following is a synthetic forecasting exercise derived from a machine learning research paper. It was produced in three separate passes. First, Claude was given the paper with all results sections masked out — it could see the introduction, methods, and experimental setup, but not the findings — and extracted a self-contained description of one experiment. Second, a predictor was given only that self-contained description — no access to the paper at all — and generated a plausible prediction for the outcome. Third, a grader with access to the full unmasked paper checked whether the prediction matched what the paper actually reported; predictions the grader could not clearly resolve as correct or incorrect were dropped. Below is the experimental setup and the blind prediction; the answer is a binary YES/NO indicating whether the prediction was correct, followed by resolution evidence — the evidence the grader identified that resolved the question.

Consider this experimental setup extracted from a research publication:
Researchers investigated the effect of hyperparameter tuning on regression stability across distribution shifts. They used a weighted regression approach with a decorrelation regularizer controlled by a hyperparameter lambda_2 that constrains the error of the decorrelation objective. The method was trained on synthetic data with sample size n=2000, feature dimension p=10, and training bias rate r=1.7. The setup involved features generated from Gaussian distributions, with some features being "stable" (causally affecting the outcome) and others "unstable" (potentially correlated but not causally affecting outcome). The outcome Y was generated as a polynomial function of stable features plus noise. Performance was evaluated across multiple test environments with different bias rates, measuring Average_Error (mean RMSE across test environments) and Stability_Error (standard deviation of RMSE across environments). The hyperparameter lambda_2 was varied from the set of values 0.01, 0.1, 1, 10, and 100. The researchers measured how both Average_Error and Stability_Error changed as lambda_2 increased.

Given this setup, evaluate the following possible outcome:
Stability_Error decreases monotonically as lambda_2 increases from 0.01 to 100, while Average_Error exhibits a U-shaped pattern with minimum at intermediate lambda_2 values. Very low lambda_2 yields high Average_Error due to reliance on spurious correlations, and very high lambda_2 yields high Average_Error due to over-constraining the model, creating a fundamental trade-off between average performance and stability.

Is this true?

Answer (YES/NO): NO